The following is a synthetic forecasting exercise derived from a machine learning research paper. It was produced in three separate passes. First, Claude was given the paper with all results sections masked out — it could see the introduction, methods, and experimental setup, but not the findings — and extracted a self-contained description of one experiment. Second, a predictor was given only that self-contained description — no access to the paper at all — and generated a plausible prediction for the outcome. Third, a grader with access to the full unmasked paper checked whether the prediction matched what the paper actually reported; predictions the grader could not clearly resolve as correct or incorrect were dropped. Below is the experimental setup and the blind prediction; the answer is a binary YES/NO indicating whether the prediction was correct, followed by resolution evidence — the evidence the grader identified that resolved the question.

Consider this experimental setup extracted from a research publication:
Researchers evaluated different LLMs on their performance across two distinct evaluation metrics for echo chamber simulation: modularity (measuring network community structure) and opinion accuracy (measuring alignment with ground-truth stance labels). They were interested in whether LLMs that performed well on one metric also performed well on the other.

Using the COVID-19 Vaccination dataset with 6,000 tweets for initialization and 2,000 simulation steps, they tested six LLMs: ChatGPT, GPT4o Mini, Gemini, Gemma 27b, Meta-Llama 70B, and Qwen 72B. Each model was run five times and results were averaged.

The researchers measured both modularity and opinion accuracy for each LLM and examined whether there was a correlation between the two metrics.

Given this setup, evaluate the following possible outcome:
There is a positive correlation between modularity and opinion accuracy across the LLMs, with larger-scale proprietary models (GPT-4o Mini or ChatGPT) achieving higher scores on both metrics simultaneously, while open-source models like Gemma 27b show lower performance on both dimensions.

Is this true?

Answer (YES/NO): NO